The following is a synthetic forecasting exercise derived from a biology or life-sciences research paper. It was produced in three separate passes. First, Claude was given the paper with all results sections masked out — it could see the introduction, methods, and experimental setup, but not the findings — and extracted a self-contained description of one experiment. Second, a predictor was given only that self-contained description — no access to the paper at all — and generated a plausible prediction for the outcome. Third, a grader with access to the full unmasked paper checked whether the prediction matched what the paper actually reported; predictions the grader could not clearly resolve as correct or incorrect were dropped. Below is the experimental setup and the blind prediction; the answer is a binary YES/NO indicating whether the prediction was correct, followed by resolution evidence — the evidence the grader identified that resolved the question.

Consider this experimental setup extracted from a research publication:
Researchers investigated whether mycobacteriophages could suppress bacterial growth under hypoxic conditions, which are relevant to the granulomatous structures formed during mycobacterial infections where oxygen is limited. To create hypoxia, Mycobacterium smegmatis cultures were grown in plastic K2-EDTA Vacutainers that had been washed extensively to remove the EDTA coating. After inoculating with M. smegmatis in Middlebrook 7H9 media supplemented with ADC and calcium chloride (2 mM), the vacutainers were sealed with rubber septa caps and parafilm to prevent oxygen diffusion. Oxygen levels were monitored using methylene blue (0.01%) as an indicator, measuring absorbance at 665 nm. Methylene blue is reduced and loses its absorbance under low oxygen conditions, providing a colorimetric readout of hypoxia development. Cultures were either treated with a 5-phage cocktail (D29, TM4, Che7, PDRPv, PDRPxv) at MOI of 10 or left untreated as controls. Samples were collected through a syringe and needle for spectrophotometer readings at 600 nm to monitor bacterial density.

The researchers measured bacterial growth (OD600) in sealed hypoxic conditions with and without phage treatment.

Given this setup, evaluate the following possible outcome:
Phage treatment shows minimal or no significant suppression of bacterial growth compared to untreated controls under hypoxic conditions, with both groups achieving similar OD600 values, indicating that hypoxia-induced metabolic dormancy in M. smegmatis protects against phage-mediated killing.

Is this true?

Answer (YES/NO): NO